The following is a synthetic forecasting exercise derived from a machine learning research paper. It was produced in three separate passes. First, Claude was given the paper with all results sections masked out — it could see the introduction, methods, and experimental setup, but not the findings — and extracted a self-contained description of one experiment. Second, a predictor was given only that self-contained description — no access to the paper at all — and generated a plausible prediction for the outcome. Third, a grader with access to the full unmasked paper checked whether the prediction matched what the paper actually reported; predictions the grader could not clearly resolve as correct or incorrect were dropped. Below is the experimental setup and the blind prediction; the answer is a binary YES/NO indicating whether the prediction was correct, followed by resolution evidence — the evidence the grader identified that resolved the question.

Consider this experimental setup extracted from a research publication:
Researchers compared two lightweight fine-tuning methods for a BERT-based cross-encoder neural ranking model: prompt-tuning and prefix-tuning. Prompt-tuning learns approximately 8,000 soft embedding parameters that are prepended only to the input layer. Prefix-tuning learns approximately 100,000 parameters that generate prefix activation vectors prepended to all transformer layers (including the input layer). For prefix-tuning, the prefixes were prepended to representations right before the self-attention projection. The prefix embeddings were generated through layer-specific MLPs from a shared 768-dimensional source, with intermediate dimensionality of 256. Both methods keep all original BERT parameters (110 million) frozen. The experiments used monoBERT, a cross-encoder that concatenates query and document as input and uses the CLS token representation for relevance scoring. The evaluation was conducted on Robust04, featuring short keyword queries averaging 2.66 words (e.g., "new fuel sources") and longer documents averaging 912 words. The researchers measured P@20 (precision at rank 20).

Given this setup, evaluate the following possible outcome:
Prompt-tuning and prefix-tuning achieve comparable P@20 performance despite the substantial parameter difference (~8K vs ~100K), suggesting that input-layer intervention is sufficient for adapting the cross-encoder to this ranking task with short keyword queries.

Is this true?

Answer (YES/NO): NO